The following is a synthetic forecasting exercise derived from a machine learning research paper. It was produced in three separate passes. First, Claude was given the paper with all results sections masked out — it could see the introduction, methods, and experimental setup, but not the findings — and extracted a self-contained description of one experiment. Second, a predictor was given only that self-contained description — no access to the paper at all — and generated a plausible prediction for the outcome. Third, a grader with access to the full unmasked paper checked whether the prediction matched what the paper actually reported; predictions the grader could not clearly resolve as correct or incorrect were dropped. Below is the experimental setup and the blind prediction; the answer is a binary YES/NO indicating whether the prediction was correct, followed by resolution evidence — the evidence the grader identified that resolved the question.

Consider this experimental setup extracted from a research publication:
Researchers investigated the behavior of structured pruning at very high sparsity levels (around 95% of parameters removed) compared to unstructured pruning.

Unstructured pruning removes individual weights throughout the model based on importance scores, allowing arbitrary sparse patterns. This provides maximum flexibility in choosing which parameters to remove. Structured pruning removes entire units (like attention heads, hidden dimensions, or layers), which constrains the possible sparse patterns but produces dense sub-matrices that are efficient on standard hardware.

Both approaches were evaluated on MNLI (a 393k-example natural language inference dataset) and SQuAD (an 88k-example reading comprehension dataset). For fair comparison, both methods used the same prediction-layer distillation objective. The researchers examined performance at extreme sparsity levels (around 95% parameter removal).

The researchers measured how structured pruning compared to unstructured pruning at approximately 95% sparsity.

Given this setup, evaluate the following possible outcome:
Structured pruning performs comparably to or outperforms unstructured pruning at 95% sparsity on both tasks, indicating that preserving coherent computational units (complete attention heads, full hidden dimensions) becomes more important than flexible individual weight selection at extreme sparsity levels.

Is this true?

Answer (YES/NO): NO